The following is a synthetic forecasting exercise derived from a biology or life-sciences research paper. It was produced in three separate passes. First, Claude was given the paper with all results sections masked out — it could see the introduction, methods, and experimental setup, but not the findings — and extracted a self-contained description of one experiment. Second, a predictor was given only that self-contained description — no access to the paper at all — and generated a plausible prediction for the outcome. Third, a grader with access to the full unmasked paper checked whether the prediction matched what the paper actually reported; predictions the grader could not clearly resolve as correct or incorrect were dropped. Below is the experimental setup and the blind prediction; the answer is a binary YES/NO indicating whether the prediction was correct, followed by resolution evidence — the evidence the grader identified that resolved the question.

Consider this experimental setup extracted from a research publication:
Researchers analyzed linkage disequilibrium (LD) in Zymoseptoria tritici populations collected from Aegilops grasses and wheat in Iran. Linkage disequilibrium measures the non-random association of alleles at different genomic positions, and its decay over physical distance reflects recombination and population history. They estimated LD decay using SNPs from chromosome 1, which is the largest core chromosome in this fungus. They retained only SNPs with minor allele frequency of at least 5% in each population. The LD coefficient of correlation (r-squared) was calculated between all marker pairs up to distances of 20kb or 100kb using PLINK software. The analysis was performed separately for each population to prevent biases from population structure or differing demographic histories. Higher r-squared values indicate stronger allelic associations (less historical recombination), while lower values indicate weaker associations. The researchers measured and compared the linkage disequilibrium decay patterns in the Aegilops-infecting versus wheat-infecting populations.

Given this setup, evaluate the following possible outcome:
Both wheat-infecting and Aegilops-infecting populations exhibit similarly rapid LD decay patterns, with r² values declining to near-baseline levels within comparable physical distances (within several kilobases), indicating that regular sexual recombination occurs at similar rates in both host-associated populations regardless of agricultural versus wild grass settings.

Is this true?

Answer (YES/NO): NO